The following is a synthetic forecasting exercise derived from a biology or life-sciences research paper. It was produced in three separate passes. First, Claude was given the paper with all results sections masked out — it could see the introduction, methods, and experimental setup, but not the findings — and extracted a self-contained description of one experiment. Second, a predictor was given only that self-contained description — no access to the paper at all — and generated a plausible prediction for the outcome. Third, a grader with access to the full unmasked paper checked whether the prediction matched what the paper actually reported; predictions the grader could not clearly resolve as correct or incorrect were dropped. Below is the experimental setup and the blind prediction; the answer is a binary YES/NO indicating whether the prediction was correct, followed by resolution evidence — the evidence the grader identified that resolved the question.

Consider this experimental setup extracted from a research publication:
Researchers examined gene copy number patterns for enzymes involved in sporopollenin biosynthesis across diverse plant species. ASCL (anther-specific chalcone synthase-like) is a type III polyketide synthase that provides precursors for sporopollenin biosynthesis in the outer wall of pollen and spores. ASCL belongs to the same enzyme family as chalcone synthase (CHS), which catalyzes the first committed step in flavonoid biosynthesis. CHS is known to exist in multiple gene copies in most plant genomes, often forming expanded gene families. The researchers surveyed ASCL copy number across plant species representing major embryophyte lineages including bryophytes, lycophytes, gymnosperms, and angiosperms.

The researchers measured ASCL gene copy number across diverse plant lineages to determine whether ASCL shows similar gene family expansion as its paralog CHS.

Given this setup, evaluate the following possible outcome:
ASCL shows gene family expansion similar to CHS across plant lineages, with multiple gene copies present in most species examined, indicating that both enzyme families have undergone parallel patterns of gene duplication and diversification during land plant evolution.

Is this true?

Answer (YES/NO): NO